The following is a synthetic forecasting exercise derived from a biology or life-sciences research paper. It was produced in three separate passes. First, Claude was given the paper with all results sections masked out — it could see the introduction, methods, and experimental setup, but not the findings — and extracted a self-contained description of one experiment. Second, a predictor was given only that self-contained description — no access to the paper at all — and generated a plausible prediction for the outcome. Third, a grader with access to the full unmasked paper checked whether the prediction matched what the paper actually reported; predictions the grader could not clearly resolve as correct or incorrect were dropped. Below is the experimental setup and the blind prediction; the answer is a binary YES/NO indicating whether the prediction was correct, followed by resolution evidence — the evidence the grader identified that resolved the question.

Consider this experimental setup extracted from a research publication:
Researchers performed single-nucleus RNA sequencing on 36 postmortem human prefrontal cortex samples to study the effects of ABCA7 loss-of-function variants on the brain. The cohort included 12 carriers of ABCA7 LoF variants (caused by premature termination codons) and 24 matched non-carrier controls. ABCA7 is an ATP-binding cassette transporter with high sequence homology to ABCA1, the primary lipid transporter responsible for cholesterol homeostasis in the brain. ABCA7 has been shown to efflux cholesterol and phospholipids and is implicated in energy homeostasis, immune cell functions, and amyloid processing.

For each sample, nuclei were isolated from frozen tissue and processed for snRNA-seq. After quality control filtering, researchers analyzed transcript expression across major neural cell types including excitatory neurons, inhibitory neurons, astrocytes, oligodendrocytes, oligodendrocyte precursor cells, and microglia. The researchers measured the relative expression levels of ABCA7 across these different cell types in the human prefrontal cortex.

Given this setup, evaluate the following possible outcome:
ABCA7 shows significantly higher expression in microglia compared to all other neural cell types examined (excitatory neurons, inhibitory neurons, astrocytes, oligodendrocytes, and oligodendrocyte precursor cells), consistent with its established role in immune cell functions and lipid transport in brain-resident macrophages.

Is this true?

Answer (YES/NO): NO